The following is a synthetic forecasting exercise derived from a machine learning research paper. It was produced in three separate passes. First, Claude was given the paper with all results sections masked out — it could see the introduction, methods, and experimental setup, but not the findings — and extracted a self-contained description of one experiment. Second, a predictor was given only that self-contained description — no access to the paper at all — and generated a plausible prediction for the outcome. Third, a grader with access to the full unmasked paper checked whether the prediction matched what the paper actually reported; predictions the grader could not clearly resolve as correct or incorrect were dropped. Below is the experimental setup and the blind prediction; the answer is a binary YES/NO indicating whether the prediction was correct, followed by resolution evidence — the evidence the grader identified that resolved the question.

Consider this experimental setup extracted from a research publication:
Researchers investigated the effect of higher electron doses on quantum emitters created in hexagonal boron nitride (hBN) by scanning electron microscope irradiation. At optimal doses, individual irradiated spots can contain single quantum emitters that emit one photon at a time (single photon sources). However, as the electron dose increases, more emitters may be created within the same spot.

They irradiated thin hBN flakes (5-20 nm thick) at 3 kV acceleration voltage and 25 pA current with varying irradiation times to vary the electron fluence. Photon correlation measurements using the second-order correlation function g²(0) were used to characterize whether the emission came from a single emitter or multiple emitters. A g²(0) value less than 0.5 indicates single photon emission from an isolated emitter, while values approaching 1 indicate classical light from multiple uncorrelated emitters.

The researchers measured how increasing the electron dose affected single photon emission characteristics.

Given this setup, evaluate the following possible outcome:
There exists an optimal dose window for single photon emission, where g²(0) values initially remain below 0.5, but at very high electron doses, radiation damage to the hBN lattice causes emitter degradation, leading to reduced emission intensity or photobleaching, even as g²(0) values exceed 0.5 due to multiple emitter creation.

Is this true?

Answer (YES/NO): NO